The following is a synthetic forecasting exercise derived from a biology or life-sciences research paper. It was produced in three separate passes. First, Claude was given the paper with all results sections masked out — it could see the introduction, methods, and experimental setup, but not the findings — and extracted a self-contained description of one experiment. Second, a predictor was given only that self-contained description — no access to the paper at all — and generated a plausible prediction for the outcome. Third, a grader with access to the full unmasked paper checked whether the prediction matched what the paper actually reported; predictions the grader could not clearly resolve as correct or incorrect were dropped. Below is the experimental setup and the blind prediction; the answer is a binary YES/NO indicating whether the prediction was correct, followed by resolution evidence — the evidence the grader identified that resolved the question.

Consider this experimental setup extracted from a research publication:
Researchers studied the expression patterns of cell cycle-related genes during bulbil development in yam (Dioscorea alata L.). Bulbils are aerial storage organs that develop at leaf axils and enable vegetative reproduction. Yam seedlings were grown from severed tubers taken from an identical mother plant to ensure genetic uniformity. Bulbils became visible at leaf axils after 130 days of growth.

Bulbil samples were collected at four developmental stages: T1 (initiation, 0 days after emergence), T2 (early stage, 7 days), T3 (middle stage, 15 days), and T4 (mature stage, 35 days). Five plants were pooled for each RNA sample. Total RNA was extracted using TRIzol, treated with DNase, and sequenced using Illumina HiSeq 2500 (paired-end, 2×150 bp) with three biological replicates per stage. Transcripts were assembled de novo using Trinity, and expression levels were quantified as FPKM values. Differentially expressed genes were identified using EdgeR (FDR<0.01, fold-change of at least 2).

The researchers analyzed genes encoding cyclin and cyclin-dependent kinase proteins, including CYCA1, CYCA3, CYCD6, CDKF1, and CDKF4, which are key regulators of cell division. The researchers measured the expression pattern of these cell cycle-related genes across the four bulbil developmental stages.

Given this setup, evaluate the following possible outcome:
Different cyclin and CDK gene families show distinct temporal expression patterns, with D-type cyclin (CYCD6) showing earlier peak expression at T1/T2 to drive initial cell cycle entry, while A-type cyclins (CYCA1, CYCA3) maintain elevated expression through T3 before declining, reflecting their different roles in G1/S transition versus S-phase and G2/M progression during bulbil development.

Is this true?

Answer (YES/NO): NO